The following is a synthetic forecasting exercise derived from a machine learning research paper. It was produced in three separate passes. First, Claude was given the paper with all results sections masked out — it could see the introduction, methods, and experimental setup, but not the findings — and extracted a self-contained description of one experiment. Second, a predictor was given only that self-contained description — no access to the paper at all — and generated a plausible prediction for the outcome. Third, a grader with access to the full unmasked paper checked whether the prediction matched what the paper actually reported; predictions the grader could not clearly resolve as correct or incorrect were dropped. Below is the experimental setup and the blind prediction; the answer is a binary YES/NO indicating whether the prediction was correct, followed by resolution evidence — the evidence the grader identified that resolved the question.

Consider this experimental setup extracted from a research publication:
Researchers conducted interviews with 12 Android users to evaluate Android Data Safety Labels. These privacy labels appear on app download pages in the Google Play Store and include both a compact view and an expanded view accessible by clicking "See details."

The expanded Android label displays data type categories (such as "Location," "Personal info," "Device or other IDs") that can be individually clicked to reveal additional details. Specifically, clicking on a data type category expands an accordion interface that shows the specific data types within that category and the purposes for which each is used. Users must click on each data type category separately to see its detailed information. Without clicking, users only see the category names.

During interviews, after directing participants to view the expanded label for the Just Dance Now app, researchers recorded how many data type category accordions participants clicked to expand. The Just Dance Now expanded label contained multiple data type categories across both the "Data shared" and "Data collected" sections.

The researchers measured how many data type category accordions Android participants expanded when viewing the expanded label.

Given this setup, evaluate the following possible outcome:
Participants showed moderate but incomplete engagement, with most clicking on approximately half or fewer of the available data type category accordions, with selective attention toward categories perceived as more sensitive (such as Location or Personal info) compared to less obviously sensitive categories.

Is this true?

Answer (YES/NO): NO